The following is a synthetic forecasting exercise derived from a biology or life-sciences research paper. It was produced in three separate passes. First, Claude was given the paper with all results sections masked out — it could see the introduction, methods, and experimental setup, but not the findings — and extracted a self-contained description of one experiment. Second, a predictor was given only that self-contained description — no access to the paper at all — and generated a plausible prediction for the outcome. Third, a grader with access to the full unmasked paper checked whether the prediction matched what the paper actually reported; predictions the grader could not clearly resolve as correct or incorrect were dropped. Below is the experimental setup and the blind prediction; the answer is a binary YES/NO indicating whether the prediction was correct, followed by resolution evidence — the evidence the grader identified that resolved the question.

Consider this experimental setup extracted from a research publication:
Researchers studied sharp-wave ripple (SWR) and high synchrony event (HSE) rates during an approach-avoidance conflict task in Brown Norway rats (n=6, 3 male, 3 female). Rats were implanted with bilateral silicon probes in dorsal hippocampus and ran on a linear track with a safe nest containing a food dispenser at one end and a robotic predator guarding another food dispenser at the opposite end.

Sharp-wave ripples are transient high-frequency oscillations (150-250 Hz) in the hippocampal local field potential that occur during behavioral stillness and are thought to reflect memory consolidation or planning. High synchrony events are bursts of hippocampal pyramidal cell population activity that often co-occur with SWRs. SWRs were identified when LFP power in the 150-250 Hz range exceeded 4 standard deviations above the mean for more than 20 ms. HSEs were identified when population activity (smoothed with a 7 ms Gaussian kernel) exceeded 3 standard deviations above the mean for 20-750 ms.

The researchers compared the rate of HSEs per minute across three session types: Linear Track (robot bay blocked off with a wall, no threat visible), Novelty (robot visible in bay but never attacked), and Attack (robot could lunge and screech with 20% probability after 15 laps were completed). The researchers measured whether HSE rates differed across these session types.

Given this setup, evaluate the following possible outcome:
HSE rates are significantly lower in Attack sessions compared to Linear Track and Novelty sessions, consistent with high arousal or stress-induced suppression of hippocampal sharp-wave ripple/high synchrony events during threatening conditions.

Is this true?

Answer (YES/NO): NO